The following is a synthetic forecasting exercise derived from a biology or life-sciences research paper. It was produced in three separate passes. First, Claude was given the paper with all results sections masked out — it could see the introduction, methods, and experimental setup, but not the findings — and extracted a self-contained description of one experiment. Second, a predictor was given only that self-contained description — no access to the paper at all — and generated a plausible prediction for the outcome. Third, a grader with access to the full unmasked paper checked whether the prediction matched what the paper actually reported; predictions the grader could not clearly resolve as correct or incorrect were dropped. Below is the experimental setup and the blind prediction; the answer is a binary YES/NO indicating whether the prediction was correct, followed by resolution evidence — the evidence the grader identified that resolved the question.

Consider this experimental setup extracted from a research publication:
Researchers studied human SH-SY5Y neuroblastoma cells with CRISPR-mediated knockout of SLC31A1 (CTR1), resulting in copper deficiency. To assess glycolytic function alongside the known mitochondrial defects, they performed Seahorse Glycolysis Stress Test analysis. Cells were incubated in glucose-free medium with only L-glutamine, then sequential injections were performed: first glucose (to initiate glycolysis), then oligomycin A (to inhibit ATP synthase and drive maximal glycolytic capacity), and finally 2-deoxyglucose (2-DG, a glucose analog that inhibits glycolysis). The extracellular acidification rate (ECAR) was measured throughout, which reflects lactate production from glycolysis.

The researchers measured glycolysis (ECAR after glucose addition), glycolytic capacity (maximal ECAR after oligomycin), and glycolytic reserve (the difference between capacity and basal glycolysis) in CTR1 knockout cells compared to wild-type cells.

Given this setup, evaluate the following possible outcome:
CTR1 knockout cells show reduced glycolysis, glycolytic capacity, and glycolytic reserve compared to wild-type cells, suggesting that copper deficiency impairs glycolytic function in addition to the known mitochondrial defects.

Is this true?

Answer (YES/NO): NO